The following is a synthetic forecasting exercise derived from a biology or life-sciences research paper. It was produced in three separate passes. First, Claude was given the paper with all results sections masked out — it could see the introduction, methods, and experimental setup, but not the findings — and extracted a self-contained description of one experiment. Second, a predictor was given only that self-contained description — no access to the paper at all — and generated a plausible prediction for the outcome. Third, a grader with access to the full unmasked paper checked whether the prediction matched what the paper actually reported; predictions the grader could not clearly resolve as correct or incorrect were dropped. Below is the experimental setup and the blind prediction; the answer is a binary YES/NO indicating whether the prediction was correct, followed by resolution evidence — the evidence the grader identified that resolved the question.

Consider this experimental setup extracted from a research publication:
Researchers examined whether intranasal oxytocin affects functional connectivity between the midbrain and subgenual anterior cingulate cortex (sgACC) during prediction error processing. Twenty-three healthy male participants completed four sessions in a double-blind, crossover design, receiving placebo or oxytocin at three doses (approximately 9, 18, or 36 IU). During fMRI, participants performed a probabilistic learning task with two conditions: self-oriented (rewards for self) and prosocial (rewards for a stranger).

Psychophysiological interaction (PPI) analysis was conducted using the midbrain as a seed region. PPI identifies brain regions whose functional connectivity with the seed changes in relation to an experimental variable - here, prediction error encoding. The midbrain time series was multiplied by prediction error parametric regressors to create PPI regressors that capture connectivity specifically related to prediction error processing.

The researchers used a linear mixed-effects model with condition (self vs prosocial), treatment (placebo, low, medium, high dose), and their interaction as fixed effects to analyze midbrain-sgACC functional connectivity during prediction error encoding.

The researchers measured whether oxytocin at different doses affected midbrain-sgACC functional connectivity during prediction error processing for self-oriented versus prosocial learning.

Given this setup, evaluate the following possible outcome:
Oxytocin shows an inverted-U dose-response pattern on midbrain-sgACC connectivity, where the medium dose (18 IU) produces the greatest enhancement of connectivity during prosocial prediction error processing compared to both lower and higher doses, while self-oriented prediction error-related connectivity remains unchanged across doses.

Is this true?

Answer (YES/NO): NO